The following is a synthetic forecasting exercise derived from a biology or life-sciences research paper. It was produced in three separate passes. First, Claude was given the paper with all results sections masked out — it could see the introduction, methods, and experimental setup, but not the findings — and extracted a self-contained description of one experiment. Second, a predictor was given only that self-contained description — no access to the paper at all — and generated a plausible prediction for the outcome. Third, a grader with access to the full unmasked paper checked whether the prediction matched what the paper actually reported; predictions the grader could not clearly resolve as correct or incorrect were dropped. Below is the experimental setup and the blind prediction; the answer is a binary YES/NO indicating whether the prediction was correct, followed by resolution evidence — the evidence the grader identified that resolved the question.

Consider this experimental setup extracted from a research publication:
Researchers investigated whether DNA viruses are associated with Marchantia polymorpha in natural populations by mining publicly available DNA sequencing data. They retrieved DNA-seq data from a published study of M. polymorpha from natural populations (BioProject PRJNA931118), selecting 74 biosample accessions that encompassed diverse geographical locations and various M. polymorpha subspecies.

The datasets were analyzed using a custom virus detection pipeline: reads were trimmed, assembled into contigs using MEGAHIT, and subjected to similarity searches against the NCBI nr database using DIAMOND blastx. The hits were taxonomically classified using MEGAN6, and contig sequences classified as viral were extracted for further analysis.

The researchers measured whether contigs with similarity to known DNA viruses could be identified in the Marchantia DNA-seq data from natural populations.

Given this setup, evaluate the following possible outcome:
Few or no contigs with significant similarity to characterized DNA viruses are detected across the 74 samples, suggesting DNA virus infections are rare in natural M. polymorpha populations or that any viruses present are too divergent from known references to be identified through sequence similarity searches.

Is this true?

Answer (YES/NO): NO